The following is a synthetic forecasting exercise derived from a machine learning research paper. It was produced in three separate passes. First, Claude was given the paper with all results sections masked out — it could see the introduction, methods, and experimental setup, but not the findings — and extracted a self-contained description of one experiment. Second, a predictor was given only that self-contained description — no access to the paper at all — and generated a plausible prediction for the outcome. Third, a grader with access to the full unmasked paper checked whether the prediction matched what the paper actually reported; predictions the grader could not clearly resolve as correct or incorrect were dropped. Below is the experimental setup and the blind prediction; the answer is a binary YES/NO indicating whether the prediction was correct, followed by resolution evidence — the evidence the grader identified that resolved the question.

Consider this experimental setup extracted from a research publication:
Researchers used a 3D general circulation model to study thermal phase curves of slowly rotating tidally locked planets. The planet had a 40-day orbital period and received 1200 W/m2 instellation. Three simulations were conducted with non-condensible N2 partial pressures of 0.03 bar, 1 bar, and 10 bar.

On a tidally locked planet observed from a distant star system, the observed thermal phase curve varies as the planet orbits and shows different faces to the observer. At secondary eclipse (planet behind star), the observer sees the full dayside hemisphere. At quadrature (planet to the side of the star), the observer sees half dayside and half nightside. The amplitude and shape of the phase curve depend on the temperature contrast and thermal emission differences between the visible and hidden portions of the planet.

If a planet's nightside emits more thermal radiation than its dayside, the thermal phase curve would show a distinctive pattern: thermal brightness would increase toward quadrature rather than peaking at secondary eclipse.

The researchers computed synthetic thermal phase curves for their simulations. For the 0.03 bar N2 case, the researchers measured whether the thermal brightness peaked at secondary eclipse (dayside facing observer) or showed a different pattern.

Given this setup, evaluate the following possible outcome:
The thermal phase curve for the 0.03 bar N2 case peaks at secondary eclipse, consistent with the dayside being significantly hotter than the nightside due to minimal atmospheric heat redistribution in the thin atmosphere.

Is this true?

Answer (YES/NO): NO